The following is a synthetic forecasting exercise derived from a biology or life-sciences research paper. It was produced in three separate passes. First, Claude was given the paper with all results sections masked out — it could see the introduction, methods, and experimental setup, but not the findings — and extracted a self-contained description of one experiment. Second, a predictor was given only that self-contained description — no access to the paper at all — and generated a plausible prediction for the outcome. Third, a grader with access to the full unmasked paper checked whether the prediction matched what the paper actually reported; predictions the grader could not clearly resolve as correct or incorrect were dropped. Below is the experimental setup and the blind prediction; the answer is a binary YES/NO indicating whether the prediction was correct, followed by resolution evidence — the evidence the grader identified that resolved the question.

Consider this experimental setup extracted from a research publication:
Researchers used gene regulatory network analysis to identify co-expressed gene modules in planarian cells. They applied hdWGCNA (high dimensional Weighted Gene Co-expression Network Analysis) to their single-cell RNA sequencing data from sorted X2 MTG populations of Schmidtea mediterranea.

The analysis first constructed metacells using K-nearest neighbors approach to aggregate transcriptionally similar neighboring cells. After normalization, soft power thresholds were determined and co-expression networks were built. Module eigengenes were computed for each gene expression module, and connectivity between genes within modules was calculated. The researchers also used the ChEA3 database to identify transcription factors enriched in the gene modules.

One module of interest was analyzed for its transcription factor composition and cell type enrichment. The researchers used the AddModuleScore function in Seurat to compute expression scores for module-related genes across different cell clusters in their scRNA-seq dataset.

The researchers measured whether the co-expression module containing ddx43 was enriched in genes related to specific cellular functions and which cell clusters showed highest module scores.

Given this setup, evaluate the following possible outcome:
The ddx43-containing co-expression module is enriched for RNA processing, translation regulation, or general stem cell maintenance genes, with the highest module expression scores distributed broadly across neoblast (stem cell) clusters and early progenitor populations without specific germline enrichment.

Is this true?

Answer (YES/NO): YES